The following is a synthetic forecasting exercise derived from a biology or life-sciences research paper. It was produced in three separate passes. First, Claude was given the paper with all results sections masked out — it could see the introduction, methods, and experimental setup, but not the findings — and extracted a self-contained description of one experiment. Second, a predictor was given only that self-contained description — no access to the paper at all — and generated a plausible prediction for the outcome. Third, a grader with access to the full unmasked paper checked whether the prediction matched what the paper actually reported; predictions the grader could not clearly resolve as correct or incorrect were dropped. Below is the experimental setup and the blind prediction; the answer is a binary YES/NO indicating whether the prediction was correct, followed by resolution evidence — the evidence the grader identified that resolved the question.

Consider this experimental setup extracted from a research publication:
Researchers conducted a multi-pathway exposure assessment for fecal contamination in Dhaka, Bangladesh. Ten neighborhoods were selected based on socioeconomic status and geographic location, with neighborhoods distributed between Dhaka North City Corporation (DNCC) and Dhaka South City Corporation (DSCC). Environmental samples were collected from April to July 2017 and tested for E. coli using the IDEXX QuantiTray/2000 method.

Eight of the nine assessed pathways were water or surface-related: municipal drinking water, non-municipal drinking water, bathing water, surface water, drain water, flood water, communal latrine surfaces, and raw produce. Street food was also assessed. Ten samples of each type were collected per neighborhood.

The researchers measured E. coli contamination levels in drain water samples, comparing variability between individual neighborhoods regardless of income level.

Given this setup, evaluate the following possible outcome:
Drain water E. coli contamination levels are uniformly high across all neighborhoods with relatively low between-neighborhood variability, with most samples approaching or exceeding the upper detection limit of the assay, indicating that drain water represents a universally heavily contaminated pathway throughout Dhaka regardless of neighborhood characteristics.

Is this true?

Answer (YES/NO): NO